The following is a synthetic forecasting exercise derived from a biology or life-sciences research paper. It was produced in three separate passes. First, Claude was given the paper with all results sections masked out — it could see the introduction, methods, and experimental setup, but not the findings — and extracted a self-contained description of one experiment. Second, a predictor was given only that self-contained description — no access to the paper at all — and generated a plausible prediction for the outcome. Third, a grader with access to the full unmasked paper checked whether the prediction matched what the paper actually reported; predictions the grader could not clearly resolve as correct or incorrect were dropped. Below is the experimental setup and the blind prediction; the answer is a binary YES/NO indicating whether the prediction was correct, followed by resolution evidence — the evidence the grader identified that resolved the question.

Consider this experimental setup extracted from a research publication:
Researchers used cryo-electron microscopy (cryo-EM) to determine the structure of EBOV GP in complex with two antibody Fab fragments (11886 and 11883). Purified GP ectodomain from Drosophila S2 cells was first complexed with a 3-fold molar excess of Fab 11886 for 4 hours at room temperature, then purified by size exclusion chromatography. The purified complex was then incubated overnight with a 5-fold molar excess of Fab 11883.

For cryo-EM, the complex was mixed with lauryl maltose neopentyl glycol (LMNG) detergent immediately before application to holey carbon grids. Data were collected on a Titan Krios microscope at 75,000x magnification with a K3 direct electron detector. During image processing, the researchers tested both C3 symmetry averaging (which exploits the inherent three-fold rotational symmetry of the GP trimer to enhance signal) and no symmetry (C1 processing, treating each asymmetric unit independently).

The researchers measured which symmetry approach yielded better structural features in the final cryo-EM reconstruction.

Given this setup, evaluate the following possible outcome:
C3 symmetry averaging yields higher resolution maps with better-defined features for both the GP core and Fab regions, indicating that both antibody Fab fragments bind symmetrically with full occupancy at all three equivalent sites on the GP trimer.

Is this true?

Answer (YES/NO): NO